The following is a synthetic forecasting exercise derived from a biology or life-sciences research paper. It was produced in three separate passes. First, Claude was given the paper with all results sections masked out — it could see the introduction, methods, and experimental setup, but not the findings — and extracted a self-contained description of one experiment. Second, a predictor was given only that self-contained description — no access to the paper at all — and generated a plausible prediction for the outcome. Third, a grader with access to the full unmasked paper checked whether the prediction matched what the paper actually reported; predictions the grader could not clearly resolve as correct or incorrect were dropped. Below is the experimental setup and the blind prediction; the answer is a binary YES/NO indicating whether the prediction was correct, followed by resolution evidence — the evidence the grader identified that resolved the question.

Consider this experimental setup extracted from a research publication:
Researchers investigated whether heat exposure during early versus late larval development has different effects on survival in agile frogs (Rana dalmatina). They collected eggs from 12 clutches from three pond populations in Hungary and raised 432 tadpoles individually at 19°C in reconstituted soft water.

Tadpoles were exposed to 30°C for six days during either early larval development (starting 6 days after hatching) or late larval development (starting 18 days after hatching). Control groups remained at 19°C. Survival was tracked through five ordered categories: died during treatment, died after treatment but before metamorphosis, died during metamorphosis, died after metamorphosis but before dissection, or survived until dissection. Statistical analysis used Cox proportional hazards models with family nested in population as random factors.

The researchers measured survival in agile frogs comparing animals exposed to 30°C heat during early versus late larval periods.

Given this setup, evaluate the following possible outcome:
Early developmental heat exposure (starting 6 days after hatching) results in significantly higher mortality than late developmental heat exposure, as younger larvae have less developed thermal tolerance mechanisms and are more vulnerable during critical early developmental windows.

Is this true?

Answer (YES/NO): YES